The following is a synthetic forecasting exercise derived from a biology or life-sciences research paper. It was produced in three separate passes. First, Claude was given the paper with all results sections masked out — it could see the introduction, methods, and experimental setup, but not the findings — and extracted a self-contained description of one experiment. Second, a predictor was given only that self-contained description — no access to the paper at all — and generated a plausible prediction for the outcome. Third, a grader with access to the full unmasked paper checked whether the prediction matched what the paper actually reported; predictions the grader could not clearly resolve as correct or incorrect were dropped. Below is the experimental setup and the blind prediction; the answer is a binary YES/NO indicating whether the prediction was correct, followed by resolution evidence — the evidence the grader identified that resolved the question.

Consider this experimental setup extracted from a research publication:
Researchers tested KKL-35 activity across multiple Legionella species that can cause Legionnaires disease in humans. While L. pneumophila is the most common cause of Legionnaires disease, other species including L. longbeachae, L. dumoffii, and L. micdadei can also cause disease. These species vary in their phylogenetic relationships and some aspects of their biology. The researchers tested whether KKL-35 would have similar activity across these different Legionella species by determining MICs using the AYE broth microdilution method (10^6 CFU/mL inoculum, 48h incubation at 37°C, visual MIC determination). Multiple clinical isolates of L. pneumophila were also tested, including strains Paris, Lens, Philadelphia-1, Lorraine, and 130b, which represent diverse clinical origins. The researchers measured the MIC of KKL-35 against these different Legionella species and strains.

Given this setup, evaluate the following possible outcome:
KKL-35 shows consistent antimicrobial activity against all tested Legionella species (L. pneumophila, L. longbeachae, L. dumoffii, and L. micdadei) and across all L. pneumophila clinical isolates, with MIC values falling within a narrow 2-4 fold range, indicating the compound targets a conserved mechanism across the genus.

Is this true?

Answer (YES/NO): NO